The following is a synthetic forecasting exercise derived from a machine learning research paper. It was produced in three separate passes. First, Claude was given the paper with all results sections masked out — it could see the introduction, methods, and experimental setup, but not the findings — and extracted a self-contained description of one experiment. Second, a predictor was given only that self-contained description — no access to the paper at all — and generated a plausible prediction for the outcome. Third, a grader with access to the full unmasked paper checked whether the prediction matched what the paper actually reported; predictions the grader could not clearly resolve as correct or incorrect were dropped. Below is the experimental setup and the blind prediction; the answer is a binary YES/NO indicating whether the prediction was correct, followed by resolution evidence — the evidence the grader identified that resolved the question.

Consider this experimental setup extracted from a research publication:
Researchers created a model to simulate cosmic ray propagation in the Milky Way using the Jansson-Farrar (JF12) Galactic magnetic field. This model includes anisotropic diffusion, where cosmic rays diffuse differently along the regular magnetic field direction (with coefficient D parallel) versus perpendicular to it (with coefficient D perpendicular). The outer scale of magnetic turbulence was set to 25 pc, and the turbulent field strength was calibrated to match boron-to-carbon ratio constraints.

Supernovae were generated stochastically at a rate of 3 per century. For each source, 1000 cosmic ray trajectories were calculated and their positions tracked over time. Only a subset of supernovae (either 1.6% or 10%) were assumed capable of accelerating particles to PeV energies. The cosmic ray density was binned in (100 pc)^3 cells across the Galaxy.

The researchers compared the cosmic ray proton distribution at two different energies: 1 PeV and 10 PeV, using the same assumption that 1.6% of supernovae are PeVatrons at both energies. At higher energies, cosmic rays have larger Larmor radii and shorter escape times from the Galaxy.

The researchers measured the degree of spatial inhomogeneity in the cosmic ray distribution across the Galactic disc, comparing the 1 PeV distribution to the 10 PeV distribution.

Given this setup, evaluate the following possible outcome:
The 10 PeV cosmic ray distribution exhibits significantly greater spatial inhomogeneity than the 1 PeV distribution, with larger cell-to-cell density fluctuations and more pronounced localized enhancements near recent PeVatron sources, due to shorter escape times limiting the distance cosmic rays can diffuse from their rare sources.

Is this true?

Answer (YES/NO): YES